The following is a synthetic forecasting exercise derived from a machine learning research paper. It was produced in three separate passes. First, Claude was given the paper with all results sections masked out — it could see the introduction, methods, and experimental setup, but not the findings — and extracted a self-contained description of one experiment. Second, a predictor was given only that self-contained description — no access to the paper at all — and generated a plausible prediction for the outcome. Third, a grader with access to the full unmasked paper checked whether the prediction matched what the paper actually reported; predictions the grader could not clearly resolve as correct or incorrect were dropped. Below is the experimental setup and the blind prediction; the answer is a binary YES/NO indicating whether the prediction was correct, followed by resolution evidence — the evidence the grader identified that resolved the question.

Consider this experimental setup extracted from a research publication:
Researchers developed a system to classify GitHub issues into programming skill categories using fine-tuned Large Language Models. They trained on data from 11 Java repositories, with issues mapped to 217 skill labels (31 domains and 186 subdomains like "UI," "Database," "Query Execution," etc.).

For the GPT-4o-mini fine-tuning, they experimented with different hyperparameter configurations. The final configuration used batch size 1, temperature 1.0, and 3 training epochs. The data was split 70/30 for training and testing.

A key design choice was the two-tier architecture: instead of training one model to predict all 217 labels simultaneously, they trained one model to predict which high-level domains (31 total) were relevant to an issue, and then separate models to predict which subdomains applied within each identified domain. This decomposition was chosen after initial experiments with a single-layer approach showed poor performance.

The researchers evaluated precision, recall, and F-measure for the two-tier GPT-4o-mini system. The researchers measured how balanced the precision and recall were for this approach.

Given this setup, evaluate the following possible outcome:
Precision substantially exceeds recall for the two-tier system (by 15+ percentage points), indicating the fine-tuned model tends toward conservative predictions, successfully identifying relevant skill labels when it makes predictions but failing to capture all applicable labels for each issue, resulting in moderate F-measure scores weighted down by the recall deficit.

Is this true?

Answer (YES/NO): NO